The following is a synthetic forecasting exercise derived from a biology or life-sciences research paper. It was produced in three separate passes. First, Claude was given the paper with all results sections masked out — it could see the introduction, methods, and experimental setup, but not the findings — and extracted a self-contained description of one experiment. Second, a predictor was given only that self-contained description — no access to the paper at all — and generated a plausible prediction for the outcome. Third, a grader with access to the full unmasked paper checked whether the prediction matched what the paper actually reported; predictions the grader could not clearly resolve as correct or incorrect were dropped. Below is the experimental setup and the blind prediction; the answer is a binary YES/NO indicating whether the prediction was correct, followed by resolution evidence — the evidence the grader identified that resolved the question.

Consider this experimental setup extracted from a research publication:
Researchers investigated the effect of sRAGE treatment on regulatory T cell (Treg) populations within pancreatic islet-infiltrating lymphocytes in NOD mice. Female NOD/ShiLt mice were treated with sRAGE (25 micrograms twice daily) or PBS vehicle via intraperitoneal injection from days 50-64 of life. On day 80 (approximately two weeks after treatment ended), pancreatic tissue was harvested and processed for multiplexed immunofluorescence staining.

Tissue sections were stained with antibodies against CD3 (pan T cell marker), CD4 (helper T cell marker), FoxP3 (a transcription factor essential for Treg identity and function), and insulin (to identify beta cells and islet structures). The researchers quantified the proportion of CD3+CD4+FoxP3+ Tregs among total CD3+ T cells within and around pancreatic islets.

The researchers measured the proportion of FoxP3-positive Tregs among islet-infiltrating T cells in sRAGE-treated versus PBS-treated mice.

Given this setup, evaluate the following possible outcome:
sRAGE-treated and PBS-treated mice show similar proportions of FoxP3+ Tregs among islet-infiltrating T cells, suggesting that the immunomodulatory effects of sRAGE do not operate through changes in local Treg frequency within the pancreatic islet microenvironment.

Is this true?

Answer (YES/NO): NO